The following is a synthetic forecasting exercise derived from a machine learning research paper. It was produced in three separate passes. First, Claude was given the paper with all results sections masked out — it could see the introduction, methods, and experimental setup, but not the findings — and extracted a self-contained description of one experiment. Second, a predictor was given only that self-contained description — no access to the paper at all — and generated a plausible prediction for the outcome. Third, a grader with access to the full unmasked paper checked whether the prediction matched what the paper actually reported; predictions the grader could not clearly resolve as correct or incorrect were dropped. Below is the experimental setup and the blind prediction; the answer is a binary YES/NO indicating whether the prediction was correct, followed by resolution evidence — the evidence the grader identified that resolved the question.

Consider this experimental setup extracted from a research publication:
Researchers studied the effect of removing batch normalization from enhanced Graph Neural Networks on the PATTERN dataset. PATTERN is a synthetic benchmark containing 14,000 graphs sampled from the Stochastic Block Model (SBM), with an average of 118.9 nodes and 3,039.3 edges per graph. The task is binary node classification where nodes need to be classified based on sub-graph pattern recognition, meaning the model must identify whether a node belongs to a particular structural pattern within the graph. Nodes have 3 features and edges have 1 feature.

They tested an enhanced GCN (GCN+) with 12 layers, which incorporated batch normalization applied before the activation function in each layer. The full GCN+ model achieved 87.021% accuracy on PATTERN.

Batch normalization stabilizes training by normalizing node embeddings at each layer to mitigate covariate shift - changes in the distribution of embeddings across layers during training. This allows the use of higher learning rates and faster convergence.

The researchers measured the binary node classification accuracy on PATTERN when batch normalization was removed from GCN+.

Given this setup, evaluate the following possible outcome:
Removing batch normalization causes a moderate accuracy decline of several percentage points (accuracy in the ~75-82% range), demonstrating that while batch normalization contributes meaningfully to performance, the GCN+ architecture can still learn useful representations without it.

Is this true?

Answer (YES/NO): NO